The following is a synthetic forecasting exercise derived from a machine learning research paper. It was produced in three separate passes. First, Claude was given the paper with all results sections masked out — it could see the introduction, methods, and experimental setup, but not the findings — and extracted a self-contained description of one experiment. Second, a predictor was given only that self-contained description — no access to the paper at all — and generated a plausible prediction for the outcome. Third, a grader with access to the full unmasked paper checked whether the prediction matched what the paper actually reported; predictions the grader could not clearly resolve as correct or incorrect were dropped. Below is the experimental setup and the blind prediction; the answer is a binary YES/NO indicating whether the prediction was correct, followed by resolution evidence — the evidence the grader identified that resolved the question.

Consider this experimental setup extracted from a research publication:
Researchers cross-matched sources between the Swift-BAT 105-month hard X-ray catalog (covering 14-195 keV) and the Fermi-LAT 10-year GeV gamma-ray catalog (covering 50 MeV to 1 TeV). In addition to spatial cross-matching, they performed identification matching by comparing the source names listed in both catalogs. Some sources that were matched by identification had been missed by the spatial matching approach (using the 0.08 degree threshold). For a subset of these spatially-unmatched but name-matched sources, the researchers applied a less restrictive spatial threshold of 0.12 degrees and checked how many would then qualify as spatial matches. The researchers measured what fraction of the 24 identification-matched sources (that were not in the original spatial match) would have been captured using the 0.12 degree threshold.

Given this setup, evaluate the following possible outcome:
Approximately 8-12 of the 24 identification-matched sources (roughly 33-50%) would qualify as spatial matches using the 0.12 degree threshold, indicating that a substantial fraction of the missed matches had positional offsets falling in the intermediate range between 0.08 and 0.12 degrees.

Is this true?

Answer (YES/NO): YES